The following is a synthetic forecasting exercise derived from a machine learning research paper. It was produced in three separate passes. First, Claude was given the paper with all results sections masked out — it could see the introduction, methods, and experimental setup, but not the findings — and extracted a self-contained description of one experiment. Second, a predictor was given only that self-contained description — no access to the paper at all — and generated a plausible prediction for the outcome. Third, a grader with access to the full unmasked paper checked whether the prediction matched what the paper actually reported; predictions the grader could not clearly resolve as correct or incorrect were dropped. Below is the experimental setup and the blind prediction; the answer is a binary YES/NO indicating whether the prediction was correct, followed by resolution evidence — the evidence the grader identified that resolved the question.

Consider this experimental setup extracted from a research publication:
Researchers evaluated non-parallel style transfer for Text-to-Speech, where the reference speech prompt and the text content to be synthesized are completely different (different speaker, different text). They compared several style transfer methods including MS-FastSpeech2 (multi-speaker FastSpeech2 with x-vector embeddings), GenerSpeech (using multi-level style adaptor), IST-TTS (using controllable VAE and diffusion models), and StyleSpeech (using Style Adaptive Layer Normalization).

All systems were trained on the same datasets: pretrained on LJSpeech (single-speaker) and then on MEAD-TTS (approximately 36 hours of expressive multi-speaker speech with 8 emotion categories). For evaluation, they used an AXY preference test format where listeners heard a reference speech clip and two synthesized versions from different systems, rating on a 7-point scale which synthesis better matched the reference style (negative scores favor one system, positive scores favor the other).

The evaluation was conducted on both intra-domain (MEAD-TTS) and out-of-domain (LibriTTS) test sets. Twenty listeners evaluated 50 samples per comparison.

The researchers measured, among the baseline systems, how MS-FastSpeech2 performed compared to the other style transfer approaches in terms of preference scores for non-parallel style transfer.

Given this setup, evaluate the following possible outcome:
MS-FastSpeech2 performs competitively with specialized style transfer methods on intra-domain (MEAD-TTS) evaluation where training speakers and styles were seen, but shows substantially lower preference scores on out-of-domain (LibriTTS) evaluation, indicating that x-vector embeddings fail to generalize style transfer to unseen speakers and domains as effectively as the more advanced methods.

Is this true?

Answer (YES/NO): NO